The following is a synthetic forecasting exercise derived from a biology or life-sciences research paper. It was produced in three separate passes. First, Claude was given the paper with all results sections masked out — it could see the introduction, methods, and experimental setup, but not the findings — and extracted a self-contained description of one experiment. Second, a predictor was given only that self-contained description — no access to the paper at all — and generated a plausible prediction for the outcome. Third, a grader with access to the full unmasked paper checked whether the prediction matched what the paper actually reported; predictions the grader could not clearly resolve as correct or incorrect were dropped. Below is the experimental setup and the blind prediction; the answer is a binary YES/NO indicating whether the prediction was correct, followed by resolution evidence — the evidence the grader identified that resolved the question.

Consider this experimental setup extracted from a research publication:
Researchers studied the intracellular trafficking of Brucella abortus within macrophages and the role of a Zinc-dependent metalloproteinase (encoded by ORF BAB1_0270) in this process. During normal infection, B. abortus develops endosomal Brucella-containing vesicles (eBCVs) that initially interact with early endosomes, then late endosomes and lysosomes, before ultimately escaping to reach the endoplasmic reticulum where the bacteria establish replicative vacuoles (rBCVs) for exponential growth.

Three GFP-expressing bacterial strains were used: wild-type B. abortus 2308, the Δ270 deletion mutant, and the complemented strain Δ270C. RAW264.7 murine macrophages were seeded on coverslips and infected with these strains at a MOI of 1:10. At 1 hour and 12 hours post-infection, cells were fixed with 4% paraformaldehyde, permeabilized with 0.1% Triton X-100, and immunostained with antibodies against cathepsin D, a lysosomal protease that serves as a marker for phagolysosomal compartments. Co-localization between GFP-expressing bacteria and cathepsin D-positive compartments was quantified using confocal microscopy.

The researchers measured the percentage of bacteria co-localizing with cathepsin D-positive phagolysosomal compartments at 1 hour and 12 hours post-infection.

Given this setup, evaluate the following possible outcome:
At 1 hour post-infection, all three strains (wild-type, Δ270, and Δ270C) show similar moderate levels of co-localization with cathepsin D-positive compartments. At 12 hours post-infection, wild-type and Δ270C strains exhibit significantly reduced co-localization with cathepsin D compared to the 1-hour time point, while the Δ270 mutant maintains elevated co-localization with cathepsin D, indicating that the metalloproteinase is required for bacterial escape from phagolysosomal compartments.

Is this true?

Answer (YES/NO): NO